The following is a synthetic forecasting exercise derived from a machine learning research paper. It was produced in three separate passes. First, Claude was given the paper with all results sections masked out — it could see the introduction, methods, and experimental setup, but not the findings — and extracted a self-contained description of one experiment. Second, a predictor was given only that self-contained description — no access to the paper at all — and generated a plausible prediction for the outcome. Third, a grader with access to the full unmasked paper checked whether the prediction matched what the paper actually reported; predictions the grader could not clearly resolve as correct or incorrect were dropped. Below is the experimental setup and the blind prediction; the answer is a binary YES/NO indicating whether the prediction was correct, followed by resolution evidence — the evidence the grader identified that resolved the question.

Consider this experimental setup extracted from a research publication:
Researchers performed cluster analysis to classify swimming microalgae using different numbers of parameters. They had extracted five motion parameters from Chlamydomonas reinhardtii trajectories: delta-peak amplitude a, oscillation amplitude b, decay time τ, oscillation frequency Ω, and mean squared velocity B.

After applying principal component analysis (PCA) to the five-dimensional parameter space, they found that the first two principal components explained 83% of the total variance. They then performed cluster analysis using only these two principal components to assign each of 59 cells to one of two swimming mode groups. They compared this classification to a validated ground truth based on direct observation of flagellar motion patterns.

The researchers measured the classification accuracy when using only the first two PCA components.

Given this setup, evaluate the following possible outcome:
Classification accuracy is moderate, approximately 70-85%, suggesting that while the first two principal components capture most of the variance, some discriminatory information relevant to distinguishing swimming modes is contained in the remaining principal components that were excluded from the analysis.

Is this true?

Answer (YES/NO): NO